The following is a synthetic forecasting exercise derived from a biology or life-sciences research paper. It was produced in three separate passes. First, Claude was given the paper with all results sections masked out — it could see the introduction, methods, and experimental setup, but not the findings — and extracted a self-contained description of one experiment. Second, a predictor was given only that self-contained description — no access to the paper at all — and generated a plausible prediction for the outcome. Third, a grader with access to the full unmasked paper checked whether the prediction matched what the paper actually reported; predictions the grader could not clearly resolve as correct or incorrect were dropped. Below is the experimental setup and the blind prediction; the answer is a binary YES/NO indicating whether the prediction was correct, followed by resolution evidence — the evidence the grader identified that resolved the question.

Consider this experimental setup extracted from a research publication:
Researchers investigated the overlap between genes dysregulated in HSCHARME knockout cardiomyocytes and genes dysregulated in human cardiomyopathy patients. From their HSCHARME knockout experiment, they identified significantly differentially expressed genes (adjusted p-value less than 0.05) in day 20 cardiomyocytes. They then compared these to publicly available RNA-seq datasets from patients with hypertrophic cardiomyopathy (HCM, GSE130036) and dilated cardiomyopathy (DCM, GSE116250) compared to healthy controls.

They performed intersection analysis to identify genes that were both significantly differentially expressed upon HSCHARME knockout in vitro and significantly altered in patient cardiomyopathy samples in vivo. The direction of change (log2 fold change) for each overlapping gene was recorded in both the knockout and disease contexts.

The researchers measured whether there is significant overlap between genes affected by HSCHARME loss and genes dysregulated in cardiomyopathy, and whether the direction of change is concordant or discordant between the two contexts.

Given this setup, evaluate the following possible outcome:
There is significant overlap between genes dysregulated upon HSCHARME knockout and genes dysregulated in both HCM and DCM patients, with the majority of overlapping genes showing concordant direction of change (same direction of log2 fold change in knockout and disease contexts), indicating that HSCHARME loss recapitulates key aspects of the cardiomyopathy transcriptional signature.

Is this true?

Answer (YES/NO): NO